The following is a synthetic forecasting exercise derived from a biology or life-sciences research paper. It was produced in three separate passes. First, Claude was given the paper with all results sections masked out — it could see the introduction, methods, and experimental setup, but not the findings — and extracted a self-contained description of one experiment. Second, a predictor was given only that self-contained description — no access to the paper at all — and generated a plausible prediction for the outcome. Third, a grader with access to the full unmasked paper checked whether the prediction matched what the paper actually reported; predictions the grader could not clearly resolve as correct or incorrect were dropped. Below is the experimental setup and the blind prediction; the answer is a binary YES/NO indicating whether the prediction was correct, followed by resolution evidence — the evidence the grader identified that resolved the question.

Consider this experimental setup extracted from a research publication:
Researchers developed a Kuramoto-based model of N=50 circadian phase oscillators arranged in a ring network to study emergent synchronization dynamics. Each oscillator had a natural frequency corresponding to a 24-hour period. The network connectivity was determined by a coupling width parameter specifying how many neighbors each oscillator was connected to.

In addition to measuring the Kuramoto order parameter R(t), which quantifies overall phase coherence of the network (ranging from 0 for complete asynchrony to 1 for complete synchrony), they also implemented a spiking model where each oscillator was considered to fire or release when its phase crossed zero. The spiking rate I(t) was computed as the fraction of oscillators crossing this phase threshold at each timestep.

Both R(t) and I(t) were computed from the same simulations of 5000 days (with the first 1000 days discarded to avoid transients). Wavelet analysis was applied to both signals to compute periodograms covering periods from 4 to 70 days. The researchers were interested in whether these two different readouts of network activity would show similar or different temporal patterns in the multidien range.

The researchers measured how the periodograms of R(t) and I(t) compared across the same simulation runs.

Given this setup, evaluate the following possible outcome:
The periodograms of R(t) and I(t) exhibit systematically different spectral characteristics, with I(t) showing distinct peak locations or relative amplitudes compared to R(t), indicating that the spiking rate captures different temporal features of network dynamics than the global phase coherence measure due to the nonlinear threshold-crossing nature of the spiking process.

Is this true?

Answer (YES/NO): NO